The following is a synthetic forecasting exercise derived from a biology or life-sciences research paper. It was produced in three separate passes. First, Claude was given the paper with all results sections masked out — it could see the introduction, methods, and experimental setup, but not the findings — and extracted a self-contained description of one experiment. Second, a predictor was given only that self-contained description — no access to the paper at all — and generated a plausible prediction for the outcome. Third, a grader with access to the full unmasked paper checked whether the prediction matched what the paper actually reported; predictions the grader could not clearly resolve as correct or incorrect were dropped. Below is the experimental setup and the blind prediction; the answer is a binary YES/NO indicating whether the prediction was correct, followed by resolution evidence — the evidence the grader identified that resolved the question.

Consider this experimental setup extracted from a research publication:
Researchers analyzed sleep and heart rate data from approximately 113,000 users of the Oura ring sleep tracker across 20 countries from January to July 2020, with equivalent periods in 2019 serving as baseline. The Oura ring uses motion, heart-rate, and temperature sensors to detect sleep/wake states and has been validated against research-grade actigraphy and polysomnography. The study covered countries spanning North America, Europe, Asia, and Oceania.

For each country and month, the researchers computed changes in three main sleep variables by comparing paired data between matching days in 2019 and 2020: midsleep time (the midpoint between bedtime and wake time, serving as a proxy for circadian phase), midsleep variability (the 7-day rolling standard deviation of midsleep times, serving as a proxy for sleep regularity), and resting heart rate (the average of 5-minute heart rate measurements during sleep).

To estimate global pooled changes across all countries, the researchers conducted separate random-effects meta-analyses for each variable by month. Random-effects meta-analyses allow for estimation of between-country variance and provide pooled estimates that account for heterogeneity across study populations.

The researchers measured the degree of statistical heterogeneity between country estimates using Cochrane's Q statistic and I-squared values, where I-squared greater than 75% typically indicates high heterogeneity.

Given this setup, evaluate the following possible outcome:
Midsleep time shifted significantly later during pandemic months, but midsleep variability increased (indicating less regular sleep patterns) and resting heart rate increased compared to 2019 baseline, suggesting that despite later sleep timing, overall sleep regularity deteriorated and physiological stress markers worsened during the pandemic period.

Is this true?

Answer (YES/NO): NO